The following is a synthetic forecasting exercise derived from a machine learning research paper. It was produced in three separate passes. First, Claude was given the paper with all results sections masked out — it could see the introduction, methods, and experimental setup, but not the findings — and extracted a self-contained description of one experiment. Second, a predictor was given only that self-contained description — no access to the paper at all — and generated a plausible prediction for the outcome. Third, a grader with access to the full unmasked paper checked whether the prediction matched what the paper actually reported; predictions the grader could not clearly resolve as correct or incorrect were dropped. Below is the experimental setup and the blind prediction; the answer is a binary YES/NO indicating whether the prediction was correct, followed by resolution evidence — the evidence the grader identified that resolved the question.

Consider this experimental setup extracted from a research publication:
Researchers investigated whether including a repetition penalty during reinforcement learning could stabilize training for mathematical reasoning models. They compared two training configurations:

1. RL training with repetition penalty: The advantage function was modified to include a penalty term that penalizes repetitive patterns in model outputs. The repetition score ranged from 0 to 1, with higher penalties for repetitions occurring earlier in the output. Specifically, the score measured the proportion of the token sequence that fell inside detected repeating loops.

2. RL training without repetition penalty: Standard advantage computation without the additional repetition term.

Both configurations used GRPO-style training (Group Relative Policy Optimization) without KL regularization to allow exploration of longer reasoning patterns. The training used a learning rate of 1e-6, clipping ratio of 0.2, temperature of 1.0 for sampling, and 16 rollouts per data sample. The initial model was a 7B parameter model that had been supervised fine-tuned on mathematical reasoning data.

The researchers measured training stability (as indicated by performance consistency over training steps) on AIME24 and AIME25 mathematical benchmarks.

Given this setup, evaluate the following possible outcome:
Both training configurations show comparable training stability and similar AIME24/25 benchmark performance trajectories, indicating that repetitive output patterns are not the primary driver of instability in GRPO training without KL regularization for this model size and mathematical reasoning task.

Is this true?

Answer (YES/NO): NO